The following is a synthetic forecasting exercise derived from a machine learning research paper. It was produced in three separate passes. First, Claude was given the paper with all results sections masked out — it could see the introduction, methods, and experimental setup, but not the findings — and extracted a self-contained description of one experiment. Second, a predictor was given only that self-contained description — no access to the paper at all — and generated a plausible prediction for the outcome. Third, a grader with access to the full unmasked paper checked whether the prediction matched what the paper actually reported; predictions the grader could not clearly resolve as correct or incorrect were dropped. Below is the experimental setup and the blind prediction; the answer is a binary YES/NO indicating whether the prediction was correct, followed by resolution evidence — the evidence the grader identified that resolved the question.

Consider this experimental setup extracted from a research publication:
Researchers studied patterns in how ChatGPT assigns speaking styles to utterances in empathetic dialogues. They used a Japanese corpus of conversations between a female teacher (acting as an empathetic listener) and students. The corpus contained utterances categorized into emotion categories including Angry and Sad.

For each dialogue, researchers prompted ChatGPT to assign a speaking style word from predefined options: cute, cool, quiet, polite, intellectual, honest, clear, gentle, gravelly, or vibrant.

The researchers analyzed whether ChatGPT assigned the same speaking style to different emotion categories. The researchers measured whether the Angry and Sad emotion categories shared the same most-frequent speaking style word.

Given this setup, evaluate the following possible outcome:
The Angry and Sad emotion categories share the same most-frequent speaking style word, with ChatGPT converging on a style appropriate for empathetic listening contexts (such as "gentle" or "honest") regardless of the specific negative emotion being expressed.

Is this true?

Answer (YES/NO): YES